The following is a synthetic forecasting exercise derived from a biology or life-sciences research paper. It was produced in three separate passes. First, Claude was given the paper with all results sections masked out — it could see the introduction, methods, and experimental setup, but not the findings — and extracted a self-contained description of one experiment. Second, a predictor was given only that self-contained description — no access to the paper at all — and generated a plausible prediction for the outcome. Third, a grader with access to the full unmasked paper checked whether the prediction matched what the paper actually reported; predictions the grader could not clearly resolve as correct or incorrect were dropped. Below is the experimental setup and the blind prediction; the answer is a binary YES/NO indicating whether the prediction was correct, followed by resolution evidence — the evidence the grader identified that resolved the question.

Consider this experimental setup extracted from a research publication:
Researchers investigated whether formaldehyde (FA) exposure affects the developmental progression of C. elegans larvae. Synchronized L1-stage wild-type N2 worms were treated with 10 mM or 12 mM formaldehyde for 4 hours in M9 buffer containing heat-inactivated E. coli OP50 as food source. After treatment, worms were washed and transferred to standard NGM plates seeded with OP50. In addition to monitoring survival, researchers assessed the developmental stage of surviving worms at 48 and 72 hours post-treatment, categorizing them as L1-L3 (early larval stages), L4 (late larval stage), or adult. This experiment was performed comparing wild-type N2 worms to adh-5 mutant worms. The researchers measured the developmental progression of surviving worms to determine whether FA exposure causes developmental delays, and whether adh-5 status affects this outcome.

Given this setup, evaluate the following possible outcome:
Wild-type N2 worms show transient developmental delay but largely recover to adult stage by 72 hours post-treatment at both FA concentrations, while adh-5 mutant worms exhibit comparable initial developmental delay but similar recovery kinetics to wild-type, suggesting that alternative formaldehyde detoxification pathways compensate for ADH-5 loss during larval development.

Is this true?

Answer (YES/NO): NO